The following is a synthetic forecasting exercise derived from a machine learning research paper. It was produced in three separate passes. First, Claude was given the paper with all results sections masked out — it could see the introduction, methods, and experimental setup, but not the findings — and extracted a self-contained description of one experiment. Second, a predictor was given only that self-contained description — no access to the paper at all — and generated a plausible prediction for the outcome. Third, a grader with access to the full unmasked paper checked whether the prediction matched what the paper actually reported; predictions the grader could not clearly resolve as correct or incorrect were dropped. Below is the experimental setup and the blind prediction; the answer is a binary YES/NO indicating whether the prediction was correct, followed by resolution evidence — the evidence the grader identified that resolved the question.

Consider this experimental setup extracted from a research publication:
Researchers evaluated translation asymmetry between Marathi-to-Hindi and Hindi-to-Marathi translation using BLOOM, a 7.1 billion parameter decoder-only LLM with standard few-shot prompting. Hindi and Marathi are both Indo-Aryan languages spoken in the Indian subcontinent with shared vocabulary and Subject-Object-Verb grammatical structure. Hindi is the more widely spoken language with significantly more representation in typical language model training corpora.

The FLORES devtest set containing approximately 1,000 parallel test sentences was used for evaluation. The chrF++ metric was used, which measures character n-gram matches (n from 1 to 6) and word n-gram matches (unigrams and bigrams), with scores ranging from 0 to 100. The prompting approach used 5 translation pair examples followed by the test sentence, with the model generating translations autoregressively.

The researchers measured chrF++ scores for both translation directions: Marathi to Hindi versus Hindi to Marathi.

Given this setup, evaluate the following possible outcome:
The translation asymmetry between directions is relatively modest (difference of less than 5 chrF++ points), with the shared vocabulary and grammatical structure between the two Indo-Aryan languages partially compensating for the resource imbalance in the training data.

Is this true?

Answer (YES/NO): NO